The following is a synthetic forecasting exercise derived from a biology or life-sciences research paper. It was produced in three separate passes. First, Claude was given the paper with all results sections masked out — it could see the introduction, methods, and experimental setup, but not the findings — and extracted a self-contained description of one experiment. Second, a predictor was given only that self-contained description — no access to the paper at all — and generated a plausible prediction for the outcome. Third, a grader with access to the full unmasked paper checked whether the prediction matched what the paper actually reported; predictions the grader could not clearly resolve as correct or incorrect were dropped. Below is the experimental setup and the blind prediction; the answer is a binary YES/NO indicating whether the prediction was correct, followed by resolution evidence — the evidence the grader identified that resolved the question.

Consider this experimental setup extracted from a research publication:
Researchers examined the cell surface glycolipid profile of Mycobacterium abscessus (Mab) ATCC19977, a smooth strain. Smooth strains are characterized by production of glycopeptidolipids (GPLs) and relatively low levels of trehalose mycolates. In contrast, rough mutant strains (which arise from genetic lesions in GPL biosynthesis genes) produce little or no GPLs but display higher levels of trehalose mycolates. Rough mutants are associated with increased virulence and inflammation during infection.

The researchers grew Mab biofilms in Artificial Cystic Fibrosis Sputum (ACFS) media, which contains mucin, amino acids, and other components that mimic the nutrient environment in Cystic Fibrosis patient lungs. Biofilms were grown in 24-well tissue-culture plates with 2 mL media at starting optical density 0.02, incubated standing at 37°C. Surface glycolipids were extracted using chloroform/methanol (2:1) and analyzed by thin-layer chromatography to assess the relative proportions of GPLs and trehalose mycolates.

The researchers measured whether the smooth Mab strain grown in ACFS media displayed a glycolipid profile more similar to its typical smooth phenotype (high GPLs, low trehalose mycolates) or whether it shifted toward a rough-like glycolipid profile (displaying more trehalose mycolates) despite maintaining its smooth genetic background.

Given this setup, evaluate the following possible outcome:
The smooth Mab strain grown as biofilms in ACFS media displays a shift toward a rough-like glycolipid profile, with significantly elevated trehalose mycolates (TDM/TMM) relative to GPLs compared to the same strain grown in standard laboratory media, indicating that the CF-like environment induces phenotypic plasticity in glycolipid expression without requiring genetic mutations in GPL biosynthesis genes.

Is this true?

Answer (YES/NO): NO